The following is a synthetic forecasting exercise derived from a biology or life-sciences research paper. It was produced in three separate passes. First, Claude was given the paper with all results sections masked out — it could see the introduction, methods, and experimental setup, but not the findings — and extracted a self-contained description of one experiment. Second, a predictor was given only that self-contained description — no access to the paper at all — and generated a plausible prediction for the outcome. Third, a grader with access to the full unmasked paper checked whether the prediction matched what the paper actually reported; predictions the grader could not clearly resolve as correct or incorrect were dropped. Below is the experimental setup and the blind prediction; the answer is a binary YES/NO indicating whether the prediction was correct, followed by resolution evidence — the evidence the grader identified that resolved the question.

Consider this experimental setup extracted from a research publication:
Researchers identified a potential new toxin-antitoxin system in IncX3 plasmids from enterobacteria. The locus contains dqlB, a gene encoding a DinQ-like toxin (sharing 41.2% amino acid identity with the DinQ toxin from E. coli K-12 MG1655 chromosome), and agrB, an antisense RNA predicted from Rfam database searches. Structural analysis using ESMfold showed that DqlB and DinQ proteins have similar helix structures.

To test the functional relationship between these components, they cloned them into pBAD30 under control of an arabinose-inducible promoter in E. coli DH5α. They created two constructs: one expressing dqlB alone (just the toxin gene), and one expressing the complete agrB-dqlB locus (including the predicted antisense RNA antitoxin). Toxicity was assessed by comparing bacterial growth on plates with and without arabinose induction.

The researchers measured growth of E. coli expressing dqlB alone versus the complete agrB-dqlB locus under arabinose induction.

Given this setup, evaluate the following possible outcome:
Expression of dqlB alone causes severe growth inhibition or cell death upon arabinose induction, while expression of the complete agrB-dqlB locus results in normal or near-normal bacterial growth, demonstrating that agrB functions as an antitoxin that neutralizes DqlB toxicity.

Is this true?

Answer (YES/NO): YES